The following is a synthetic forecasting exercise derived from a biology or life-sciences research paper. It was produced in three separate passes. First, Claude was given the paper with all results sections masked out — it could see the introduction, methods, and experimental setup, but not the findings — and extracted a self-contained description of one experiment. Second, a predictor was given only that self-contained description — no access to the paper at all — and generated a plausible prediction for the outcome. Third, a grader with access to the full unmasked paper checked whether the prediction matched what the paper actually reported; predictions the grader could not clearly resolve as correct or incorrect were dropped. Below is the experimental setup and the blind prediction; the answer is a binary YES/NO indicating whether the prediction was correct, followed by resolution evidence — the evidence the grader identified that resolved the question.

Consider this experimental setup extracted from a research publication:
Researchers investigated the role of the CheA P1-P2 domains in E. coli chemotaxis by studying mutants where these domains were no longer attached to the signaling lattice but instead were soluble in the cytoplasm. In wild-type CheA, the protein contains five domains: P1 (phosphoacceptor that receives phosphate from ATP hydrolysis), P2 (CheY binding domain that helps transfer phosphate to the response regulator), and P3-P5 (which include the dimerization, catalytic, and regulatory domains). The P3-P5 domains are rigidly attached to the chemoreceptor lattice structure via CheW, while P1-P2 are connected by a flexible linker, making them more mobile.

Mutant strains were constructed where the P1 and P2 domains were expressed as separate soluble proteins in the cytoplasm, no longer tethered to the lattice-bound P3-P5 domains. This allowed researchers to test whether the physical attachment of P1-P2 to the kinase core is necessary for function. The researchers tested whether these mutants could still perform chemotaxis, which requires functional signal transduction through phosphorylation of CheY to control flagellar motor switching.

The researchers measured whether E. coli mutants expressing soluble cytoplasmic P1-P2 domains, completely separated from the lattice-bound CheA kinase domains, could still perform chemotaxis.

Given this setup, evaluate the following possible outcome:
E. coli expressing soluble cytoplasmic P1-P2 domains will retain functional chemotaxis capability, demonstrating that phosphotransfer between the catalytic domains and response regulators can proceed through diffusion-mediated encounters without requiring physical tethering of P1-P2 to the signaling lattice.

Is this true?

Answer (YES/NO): YES